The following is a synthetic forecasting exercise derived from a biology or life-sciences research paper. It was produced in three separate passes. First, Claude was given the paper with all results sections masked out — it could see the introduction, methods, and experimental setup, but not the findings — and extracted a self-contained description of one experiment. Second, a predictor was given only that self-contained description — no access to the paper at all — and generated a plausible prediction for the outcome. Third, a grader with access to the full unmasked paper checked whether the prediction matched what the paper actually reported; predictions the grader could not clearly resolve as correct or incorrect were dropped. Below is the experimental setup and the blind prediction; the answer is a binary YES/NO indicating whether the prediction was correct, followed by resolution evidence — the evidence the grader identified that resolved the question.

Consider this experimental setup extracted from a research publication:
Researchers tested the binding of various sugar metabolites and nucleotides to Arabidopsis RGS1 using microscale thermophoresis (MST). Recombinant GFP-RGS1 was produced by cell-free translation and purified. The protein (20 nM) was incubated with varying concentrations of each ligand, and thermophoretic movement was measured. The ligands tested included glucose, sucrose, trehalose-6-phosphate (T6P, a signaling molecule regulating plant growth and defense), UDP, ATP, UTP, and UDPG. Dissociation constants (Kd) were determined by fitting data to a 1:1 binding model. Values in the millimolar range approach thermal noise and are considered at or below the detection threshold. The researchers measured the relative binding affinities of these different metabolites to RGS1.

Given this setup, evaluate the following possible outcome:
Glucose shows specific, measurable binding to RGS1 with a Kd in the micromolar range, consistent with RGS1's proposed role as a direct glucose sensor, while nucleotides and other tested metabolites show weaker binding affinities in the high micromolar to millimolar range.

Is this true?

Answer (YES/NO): NO